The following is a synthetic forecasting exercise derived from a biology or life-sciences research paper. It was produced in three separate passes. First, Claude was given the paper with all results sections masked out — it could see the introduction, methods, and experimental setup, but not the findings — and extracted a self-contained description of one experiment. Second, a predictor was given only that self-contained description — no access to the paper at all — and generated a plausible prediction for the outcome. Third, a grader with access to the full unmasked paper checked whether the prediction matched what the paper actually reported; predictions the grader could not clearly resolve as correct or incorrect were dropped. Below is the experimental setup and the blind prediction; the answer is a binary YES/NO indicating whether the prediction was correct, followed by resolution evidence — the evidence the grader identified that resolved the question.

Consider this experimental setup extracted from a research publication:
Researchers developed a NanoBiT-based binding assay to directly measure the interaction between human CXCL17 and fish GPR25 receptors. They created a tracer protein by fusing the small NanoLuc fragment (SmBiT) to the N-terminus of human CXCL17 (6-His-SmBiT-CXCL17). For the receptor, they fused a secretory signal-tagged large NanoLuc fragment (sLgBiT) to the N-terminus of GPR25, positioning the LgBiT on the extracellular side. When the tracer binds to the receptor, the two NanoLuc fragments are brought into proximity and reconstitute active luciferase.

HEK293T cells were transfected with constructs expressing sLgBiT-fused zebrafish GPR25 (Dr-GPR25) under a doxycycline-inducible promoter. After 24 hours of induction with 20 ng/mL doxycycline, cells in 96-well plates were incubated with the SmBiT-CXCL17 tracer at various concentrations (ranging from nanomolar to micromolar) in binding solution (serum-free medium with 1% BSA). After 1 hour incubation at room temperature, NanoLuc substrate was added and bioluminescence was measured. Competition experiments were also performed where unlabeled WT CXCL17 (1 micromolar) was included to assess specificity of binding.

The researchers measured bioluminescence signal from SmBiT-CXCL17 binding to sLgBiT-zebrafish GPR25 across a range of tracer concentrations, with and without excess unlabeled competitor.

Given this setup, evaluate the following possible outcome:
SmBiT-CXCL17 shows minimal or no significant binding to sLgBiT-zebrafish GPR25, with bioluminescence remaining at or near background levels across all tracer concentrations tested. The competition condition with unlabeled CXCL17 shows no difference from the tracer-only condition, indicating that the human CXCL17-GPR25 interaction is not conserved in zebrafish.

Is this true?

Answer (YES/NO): NO